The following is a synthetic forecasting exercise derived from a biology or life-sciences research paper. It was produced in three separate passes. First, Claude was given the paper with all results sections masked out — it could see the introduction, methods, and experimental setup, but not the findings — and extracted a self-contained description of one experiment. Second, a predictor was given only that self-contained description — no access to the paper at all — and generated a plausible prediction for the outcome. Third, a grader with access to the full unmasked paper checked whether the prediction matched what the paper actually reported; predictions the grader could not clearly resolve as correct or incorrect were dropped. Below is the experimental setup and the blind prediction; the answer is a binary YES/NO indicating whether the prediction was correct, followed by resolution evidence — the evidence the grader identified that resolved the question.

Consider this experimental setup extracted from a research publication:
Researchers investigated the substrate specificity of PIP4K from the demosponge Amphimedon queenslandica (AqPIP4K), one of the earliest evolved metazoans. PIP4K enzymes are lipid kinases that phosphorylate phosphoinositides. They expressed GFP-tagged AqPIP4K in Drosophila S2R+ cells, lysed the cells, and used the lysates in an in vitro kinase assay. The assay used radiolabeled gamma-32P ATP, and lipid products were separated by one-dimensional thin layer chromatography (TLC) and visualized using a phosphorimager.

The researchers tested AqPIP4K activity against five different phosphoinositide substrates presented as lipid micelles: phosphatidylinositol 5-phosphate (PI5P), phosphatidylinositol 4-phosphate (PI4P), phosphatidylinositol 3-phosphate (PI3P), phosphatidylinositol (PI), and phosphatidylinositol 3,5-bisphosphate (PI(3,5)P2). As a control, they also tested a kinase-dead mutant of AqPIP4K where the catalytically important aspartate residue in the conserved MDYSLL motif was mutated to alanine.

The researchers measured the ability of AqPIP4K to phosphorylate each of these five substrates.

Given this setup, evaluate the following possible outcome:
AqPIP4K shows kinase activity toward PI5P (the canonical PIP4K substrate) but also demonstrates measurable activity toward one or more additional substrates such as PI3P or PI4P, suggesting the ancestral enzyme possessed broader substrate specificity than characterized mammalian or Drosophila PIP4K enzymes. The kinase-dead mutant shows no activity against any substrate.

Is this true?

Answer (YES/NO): NO